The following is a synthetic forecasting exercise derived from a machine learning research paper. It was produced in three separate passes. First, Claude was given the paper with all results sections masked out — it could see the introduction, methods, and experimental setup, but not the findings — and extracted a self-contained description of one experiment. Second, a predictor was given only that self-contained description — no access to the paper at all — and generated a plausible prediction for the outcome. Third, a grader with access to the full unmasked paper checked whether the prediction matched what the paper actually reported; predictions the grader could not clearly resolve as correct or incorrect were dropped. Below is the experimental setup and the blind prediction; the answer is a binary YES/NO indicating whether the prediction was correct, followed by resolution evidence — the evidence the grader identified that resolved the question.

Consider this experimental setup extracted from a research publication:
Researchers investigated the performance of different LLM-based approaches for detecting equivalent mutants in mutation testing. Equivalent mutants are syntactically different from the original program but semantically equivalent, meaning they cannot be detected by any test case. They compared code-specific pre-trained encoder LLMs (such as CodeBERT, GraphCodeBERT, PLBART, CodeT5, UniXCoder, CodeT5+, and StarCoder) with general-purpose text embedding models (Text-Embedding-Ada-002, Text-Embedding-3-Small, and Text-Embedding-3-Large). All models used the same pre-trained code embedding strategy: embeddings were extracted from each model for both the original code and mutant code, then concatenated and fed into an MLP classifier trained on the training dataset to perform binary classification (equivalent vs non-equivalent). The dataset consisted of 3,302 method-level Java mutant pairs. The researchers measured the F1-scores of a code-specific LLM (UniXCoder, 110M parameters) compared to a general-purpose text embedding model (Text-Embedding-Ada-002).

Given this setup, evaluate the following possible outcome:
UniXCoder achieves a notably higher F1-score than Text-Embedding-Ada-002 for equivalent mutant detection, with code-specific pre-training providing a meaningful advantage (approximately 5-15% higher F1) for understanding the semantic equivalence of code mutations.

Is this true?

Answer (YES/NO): YES